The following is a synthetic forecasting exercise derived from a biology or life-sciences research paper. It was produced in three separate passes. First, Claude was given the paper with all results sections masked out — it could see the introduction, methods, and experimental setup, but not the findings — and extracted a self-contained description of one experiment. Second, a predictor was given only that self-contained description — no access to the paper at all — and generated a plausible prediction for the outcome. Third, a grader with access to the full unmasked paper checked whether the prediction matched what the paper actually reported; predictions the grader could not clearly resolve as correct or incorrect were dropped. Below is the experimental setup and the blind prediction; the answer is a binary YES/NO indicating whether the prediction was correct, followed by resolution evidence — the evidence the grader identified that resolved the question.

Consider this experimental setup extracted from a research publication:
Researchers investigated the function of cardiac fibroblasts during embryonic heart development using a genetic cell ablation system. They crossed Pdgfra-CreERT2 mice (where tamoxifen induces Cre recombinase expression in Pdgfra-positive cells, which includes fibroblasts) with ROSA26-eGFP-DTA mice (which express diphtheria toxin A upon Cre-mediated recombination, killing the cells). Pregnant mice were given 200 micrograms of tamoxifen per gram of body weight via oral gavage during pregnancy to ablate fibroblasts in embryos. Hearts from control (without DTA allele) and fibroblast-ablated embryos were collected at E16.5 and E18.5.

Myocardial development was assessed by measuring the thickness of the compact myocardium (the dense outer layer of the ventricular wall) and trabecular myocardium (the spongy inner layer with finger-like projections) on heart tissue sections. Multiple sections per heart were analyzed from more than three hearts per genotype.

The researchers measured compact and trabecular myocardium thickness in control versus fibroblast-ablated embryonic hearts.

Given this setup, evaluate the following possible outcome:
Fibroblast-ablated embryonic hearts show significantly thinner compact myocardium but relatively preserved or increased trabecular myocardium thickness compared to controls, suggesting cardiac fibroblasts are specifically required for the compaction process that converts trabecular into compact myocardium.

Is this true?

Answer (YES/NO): NO